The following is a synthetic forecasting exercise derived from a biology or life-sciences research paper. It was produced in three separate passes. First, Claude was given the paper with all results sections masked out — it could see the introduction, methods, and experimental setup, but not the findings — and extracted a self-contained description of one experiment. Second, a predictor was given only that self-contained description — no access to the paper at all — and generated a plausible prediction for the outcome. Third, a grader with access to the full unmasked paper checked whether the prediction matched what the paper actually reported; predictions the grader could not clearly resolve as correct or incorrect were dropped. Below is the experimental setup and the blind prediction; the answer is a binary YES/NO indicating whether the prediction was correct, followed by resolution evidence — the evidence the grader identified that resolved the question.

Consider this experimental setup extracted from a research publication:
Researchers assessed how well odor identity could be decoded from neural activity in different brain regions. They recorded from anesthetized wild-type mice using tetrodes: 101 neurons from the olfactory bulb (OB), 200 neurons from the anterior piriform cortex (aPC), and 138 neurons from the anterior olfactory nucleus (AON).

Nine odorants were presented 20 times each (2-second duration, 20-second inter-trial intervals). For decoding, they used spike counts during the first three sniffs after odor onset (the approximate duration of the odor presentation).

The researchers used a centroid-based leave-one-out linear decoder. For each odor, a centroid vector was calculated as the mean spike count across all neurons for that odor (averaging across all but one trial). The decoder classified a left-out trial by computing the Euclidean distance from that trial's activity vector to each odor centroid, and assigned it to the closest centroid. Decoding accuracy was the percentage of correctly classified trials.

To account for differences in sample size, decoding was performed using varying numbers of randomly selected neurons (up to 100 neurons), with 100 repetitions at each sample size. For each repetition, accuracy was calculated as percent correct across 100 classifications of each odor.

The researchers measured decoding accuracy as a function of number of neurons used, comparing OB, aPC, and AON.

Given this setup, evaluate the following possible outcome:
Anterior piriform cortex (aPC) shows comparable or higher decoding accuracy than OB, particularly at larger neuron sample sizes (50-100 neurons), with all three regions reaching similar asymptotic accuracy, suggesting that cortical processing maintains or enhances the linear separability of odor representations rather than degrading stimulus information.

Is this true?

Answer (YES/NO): NO